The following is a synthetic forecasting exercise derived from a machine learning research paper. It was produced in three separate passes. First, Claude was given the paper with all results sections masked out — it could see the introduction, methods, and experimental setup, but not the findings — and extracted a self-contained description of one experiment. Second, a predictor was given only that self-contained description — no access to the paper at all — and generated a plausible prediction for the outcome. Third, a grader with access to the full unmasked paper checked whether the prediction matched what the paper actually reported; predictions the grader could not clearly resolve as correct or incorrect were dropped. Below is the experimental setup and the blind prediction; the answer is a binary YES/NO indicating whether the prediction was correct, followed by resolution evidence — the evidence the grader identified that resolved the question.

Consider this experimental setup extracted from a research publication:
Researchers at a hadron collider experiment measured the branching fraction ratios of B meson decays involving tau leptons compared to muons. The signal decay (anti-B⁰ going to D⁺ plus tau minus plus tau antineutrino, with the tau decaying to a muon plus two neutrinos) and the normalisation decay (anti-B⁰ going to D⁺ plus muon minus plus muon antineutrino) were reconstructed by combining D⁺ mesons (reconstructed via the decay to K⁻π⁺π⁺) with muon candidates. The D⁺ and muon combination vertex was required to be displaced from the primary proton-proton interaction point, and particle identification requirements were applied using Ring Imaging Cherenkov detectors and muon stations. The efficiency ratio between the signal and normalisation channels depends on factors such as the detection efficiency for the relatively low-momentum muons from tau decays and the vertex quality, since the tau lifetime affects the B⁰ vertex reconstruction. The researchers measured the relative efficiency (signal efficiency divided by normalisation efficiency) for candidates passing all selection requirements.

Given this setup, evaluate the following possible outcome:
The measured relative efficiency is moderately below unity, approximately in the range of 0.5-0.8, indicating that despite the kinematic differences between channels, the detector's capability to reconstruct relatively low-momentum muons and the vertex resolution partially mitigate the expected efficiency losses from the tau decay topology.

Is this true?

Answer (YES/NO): YES